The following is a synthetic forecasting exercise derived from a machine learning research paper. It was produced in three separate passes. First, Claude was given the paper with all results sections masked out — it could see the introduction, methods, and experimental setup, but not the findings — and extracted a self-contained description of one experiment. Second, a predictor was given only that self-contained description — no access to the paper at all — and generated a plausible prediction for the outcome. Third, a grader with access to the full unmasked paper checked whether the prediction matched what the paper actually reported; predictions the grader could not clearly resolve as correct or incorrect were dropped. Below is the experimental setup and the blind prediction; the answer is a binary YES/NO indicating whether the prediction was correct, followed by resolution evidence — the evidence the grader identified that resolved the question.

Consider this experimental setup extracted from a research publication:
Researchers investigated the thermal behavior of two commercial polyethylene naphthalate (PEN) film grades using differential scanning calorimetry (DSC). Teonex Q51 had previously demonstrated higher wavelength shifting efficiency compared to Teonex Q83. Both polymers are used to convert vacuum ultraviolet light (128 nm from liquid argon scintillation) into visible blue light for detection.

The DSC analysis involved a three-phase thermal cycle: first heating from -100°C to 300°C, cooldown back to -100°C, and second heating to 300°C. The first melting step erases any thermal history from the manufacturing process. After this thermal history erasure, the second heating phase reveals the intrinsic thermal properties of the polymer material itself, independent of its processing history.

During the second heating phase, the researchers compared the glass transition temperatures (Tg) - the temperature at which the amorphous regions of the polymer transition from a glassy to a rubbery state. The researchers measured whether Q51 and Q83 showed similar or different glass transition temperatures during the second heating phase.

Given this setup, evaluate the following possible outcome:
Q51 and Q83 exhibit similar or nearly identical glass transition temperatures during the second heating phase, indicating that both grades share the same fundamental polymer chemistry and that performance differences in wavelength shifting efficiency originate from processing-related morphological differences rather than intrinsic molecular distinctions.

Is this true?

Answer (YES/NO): NO